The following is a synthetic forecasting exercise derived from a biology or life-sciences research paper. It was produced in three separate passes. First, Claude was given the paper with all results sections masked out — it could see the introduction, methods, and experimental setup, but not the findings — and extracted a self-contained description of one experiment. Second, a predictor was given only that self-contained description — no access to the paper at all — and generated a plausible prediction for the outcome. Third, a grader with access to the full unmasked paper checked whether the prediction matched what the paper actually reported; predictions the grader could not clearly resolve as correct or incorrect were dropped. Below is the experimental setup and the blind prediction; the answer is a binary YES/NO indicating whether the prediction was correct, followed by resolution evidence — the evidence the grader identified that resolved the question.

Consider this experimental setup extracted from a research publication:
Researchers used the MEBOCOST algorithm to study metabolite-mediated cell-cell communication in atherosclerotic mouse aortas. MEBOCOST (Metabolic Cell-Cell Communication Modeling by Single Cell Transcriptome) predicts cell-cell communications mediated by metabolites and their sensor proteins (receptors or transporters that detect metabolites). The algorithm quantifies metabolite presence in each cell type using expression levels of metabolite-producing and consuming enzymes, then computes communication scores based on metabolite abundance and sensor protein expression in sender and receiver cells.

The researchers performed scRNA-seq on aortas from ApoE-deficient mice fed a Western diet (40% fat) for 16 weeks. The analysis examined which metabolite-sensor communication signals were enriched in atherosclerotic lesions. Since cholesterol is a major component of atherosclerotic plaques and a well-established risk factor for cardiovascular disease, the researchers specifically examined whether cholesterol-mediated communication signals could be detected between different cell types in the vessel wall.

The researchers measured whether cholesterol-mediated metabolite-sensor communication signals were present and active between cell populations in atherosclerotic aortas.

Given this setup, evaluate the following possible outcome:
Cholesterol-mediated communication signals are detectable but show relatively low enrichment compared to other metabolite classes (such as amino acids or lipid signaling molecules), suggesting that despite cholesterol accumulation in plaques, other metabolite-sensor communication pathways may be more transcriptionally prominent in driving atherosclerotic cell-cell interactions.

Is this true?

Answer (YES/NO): NO